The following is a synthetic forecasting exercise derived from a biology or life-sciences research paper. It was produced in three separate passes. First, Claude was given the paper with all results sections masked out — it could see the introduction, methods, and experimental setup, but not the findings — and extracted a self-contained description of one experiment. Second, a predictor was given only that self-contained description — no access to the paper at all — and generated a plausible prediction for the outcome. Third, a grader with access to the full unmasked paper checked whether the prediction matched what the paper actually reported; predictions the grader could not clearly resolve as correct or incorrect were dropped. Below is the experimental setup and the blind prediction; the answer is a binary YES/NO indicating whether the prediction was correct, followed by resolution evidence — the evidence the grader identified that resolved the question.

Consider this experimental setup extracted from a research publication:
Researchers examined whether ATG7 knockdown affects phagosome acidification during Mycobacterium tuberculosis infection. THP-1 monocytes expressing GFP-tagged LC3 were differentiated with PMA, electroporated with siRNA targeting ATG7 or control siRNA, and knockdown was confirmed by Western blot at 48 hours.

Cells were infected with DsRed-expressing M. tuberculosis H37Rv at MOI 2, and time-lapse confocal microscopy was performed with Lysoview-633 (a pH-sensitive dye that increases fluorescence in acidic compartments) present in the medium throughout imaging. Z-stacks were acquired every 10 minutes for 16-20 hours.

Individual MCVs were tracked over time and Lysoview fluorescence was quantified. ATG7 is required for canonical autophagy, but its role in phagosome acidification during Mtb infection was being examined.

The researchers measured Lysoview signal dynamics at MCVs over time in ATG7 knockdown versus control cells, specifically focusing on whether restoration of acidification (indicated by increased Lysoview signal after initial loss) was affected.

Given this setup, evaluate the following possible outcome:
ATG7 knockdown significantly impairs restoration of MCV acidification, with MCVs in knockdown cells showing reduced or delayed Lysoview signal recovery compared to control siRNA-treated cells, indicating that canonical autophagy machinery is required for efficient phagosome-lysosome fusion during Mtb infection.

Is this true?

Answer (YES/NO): NO